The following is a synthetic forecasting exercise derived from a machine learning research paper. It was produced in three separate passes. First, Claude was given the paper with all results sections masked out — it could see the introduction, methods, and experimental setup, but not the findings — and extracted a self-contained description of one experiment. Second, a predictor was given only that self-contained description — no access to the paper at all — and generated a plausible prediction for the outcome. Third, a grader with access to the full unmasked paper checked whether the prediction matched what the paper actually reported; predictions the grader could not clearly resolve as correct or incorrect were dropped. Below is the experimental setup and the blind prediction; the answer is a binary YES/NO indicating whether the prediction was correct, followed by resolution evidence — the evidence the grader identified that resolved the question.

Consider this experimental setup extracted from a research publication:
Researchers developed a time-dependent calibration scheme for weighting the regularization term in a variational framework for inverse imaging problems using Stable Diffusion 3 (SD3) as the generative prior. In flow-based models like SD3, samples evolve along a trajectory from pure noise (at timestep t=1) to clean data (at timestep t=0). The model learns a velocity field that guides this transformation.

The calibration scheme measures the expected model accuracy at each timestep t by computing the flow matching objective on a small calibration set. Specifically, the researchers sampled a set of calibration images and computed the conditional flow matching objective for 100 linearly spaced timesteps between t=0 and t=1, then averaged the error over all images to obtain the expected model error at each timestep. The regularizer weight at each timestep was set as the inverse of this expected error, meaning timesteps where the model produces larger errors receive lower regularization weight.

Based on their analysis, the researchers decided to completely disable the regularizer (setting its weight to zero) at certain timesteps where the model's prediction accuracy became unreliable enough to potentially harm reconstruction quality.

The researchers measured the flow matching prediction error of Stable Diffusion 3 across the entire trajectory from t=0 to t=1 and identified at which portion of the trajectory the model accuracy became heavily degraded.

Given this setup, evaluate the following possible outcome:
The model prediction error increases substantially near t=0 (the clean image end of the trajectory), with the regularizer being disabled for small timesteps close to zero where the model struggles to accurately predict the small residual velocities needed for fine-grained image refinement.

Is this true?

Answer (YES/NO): YES